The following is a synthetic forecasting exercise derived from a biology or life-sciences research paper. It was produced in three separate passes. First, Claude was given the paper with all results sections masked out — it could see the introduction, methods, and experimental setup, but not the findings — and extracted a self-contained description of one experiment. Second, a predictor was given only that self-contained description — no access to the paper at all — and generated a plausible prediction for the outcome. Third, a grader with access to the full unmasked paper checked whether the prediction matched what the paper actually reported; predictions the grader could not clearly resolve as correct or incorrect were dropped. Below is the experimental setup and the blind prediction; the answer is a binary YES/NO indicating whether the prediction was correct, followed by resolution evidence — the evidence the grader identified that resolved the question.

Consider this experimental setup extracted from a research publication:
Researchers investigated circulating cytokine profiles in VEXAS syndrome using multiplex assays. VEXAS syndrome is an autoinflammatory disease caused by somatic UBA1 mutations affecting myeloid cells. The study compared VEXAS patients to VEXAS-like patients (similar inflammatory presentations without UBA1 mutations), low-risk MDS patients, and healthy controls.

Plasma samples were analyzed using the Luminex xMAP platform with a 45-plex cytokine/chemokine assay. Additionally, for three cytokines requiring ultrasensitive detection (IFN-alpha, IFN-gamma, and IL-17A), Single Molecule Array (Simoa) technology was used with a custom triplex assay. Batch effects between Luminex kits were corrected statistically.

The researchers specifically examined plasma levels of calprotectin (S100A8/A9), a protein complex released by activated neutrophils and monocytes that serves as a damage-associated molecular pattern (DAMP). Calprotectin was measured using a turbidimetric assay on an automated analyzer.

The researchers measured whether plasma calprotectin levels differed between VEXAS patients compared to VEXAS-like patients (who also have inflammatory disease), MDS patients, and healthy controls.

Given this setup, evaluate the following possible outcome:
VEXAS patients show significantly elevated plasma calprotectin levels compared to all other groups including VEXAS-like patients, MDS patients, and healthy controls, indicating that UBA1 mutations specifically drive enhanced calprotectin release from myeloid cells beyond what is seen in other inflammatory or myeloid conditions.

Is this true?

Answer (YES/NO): YES